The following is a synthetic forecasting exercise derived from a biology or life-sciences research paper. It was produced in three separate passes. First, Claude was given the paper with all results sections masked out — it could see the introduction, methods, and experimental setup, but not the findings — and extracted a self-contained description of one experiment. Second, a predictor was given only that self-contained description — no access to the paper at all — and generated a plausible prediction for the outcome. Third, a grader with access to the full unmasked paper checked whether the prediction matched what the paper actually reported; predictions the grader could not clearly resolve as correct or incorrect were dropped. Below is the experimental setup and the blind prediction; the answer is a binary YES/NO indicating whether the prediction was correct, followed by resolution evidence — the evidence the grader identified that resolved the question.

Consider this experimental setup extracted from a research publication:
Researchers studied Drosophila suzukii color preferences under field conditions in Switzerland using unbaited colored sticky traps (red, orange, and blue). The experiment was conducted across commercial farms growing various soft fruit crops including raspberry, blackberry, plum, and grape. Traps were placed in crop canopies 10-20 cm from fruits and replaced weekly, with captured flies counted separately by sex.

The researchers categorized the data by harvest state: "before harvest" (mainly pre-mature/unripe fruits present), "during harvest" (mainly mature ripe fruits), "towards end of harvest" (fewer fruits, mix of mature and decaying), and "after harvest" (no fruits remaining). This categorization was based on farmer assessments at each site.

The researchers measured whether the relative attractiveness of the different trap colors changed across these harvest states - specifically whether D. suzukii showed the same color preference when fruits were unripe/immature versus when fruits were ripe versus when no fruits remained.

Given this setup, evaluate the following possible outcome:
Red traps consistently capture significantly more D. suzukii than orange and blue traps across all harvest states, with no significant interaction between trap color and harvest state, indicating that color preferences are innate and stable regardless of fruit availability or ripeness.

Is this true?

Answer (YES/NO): NO